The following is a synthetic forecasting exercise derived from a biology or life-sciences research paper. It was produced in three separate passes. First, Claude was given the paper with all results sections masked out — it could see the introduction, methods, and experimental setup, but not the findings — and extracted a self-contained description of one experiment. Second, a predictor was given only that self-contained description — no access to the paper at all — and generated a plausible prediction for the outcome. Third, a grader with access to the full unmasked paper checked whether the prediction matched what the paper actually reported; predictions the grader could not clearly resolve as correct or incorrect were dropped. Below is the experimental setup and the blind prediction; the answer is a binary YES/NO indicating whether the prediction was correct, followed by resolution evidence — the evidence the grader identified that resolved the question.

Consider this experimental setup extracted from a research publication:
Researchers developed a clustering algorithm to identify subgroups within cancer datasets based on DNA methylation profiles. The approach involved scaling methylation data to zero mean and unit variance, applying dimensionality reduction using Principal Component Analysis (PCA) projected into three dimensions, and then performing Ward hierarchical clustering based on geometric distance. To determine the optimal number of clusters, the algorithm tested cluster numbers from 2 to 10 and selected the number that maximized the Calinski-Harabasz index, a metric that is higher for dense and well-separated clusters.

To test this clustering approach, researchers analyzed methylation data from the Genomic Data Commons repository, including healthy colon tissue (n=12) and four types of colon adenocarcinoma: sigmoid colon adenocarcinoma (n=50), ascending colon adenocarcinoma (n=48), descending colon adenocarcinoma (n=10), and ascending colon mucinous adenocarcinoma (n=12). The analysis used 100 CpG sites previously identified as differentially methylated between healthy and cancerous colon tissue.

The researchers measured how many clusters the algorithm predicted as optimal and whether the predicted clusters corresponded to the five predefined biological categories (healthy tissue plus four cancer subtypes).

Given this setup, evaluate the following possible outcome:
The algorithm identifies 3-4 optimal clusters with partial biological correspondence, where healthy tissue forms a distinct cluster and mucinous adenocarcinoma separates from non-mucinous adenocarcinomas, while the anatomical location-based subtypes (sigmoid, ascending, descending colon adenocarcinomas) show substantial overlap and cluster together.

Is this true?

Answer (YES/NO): NO